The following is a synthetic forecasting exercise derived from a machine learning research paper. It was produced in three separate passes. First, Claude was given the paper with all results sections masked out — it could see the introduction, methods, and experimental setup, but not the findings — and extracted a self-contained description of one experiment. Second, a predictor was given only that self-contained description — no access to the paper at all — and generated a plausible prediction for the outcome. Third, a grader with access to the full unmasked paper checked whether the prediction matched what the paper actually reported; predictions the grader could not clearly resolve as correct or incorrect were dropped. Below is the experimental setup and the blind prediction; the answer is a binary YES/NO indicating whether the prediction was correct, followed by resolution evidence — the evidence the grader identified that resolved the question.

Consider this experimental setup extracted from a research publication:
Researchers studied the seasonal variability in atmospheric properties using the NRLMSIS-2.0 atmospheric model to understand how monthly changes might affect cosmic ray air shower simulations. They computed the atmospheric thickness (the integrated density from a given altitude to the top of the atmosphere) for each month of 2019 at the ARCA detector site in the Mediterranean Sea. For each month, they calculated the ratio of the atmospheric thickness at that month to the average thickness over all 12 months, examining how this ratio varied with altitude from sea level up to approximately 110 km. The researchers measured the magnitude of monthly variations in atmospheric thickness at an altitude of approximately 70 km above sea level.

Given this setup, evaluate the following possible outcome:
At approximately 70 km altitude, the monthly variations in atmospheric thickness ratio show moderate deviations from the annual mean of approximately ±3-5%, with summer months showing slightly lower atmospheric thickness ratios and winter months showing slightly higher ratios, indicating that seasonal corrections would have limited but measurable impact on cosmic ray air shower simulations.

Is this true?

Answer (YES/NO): NO